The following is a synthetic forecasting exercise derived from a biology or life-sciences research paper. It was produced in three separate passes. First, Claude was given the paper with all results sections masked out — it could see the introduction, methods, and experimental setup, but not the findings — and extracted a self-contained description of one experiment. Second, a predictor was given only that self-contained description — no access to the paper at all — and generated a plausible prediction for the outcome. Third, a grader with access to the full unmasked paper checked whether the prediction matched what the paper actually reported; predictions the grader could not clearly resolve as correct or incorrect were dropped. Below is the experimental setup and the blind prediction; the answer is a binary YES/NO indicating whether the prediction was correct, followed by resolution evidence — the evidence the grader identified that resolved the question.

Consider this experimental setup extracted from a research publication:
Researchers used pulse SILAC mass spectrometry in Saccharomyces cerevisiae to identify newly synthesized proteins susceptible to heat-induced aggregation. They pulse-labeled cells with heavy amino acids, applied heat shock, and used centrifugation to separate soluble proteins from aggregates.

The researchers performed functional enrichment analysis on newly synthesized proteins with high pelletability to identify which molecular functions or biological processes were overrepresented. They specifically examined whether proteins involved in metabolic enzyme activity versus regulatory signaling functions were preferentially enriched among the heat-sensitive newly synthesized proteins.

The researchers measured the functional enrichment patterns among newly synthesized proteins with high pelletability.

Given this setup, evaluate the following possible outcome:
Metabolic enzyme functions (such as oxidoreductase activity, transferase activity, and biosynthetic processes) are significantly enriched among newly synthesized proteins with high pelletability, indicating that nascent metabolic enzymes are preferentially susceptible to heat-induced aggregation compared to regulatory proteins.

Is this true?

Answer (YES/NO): YES